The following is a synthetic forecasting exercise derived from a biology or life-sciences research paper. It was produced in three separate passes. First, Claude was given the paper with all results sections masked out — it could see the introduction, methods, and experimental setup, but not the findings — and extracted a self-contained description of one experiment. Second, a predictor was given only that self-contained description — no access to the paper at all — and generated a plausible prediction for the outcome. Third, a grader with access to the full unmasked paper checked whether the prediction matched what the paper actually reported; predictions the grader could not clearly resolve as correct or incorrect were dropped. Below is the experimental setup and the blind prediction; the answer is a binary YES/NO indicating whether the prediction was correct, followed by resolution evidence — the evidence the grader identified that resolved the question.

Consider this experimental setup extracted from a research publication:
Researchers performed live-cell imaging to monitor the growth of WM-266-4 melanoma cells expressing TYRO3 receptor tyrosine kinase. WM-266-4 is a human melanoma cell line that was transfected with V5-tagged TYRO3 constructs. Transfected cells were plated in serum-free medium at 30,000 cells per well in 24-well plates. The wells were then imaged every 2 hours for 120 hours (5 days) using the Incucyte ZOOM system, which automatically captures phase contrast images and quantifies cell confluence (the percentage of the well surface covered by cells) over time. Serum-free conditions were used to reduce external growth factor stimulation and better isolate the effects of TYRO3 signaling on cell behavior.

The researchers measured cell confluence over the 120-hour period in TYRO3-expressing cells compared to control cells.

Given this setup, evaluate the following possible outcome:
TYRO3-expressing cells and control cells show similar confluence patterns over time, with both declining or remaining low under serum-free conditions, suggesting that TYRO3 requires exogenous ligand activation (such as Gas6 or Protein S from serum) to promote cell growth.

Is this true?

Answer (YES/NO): NO